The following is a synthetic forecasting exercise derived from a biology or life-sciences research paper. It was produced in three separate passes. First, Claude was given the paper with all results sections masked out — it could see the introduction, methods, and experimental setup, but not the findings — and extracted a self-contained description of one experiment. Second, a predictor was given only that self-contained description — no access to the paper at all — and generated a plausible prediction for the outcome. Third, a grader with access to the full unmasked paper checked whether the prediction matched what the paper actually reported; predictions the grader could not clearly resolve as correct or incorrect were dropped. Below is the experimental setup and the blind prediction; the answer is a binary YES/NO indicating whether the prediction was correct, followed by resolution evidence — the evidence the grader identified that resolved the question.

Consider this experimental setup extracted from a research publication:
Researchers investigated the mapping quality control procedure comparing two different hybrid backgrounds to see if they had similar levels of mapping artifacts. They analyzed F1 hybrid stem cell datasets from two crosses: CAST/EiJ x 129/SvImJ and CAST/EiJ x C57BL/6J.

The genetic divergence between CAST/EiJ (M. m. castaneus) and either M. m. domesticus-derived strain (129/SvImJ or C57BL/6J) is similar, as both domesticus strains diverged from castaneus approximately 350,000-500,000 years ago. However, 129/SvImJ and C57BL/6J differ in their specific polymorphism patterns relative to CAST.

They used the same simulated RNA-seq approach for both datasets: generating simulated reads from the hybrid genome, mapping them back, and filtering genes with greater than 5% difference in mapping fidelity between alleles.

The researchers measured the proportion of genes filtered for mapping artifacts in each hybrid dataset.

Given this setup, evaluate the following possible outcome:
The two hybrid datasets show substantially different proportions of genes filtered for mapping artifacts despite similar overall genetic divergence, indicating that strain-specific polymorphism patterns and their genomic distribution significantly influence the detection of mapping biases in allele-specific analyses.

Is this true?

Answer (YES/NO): YES